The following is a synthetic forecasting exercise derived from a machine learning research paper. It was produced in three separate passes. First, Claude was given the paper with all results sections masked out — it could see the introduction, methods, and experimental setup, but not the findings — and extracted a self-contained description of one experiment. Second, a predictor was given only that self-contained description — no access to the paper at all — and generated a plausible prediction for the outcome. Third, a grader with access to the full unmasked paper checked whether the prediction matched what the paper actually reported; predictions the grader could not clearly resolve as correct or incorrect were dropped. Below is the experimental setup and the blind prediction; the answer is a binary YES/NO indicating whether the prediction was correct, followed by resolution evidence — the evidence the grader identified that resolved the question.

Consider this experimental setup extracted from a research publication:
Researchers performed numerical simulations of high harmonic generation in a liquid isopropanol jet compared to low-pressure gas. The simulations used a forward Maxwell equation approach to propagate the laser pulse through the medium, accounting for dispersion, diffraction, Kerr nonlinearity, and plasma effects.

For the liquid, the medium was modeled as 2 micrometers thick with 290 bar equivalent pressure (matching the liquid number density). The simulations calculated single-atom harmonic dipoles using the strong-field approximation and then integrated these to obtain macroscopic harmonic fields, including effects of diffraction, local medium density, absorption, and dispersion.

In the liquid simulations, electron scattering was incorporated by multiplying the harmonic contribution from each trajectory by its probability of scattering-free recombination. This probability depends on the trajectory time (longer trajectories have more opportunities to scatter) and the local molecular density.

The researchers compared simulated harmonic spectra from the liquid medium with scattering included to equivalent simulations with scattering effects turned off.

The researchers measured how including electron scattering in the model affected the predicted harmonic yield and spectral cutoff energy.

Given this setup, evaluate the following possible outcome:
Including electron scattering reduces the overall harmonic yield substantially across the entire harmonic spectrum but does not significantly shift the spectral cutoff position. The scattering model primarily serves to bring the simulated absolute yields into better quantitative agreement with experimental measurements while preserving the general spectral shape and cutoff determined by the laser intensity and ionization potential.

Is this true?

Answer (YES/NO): NO